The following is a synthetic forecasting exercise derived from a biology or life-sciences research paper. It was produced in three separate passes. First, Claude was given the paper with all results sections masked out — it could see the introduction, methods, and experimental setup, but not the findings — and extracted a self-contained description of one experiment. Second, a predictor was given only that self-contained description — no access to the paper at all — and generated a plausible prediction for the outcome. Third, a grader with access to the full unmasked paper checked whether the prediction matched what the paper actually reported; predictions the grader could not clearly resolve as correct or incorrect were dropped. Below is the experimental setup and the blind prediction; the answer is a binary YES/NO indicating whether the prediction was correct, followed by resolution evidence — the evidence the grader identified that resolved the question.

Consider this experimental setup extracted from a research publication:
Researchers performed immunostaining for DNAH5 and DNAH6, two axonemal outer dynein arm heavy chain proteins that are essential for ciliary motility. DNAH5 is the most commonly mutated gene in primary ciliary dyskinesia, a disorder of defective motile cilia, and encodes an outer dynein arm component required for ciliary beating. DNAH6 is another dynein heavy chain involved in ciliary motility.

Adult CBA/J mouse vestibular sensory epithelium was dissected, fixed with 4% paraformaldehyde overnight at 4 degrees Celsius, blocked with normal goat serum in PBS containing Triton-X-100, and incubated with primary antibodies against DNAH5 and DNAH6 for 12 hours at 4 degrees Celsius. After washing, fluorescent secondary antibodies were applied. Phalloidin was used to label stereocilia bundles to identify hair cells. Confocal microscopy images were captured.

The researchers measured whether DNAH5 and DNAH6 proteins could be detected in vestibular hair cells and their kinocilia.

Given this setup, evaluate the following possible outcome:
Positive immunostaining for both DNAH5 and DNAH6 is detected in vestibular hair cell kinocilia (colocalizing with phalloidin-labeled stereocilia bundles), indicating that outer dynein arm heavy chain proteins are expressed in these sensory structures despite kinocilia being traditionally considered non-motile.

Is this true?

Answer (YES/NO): YES